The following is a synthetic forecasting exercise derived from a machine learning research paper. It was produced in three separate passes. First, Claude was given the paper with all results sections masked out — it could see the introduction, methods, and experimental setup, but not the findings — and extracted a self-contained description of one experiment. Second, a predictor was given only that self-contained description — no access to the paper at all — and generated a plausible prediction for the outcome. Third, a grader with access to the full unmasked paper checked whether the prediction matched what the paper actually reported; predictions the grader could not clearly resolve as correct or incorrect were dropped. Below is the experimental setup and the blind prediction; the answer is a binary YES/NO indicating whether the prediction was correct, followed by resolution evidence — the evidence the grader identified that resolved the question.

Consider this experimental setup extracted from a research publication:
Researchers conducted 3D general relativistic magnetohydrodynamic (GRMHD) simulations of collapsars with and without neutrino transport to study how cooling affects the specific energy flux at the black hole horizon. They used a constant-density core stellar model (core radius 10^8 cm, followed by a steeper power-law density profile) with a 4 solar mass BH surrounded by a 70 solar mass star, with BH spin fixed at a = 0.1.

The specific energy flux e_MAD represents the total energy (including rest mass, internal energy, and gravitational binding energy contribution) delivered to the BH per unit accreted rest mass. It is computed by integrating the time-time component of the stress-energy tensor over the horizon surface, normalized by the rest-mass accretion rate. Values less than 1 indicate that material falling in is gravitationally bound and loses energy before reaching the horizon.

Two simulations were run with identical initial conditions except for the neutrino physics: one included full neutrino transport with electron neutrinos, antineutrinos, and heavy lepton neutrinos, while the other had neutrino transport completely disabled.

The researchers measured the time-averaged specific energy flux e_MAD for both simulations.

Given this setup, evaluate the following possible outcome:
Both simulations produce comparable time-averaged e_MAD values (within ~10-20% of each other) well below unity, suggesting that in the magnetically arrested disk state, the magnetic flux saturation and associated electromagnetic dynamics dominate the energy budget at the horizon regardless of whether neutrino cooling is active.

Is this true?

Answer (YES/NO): NO